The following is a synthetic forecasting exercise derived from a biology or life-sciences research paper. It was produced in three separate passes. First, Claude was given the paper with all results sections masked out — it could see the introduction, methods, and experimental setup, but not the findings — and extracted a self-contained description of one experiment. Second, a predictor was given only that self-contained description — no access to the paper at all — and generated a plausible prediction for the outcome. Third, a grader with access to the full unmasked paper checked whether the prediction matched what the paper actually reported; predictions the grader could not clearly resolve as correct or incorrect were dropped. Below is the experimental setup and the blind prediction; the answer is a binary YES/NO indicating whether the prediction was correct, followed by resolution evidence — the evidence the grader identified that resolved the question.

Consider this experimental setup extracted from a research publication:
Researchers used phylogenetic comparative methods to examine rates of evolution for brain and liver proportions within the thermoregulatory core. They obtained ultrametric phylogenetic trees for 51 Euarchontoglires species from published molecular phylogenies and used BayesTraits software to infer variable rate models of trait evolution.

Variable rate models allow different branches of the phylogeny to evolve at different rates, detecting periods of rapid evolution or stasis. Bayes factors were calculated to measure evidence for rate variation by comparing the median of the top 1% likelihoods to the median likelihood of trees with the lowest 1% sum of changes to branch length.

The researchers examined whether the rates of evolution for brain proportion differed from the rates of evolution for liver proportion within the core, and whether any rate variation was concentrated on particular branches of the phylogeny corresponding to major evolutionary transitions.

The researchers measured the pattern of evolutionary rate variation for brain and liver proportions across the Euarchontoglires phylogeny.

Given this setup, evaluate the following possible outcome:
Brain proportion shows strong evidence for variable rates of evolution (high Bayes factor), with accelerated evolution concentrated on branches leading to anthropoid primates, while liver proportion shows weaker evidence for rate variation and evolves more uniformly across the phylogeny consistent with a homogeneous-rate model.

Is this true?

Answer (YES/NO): NO